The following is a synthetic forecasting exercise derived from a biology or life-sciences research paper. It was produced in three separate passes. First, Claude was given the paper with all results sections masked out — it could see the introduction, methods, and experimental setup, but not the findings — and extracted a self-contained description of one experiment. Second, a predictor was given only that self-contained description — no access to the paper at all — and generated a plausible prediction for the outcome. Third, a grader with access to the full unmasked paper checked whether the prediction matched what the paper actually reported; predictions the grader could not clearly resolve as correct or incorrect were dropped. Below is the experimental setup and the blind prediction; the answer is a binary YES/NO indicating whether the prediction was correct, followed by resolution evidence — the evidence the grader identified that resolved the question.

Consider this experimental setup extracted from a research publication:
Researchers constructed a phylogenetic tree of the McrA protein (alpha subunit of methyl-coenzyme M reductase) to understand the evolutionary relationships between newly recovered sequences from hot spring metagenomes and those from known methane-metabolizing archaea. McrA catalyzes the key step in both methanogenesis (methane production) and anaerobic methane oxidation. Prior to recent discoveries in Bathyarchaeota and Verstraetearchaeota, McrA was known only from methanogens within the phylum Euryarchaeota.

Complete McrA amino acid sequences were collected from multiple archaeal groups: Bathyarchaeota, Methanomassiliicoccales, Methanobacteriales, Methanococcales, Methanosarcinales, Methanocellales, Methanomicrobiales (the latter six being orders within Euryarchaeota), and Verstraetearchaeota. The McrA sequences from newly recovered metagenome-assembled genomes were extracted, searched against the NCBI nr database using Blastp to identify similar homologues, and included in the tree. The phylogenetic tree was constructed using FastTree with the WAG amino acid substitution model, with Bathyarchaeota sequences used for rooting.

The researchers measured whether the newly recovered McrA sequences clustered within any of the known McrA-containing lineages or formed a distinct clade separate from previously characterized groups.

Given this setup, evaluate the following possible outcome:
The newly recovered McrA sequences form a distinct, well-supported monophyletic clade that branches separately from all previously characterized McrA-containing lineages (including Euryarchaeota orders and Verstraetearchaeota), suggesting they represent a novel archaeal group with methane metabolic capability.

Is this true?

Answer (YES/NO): NO